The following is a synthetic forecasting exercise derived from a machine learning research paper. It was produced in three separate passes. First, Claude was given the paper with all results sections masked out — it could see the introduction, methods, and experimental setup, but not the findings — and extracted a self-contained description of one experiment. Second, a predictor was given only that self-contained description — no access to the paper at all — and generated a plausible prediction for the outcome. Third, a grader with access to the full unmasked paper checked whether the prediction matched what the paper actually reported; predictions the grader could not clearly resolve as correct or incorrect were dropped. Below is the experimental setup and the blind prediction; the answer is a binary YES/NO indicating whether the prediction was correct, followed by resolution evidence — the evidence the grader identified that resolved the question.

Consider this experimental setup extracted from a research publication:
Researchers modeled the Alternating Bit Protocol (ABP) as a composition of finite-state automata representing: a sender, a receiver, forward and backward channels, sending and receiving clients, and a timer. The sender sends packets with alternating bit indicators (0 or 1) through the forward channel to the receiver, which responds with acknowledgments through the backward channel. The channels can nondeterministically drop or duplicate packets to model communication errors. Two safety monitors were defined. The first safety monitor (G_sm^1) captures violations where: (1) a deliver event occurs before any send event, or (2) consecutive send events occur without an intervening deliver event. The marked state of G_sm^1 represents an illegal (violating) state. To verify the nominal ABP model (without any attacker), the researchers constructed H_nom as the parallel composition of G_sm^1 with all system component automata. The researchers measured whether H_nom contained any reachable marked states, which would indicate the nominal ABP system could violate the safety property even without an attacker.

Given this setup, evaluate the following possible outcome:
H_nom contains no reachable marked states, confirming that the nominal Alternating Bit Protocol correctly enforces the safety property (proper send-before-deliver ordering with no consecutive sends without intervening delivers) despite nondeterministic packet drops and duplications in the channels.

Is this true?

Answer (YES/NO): YES